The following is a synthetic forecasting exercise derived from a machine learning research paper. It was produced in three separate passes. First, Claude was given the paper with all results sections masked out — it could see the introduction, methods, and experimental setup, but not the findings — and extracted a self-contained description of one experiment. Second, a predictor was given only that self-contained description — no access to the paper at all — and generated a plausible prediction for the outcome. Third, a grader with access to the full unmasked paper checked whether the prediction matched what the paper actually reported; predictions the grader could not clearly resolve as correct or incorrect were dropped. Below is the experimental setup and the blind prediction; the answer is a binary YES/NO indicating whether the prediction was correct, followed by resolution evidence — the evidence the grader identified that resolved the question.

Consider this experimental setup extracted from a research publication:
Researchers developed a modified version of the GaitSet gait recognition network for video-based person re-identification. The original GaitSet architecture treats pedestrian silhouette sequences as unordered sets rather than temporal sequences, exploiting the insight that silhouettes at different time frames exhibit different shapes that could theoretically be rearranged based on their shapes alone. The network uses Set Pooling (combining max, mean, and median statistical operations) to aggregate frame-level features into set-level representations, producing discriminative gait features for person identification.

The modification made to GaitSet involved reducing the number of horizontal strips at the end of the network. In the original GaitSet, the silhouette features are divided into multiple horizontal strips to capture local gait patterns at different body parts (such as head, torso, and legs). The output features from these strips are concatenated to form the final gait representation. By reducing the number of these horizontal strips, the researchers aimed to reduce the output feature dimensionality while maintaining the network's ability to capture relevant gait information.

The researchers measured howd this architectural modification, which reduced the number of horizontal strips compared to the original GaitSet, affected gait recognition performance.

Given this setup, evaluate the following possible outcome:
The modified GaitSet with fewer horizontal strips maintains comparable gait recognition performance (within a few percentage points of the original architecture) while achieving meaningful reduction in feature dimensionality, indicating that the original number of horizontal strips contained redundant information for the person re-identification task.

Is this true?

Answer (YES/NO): YES